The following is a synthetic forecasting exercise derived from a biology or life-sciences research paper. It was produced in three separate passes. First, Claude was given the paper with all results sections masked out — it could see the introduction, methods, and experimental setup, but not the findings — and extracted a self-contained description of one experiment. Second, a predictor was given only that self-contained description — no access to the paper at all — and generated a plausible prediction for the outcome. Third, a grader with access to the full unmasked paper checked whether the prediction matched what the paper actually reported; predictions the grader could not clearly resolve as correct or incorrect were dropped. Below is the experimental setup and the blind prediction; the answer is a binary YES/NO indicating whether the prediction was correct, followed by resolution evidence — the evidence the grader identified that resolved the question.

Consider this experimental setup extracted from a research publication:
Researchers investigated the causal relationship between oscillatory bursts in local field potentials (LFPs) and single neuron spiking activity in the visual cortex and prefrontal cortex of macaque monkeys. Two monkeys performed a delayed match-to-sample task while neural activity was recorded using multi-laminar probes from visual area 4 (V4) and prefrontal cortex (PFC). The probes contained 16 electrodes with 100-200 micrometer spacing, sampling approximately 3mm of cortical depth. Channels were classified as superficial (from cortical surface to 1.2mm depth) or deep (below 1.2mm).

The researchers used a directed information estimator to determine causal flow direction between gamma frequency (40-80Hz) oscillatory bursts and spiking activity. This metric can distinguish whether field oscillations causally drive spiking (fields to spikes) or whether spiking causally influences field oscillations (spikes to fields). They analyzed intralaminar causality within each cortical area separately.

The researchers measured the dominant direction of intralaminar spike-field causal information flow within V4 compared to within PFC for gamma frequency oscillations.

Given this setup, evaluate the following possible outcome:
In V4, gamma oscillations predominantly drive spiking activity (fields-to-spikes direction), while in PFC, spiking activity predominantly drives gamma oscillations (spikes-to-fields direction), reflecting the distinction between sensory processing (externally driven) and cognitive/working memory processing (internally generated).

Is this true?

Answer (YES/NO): YES